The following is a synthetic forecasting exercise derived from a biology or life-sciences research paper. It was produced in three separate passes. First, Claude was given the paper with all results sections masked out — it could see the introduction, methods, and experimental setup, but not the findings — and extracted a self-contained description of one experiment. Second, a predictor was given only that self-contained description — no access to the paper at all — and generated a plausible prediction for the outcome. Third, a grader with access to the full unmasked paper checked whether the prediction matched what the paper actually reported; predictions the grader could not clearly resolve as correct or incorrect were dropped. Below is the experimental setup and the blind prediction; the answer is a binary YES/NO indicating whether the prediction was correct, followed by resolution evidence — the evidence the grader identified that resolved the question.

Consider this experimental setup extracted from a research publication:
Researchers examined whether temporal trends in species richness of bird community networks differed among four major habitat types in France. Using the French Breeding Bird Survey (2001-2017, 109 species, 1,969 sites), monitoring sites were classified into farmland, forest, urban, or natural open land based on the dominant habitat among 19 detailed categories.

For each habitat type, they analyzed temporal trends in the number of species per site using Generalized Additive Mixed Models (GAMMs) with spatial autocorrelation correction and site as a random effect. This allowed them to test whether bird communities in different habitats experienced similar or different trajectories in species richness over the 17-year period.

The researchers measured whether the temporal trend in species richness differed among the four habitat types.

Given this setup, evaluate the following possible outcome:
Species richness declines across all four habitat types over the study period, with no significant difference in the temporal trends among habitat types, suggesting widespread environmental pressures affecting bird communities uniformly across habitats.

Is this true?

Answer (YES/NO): NO